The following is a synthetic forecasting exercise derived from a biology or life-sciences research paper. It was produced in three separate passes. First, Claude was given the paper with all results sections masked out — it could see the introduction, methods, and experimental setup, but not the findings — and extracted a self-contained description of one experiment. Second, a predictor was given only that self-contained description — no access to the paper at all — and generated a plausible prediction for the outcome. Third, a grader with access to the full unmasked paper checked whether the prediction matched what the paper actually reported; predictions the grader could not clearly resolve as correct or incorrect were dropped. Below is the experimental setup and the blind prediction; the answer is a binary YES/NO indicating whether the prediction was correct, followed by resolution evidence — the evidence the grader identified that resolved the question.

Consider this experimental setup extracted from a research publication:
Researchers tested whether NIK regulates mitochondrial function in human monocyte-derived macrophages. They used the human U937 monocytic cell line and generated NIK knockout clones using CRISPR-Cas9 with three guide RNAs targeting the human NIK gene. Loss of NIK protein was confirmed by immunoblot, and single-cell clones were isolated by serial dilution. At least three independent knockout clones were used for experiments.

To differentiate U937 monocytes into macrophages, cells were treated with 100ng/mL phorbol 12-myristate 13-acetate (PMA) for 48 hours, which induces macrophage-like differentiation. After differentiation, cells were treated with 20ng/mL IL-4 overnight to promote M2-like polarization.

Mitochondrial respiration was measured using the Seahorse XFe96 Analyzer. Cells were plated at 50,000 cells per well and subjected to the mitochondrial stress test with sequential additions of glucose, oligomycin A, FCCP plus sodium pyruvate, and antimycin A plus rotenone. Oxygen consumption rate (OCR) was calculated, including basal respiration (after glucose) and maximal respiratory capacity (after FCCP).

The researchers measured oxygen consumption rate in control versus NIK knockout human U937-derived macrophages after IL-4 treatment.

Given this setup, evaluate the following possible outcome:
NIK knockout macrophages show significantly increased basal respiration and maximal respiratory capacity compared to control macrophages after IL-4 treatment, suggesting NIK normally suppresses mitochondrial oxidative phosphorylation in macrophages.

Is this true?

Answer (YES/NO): NO